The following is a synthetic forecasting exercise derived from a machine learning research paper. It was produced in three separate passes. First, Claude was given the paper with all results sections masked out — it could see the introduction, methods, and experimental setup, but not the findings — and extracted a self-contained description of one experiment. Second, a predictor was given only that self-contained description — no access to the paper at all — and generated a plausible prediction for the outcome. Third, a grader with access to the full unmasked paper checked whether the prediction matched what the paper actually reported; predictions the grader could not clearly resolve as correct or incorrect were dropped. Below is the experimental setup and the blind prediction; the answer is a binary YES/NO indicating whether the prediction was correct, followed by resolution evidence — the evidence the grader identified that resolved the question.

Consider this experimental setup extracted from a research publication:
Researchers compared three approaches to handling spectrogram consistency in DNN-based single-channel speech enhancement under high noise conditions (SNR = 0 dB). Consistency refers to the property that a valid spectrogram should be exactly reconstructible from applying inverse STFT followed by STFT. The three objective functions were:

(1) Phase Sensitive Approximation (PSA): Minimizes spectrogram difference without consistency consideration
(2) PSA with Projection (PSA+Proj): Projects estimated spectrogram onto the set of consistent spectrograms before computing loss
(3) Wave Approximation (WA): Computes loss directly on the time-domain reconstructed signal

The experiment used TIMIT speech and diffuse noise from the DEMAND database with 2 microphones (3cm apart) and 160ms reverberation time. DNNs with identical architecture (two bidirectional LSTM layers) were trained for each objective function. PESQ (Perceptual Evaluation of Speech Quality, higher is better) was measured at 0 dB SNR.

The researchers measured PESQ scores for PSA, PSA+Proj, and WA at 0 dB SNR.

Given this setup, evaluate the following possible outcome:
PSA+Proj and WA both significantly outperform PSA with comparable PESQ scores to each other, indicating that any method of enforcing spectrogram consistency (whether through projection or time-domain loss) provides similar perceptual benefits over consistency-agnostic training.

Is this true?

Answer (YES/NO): NO